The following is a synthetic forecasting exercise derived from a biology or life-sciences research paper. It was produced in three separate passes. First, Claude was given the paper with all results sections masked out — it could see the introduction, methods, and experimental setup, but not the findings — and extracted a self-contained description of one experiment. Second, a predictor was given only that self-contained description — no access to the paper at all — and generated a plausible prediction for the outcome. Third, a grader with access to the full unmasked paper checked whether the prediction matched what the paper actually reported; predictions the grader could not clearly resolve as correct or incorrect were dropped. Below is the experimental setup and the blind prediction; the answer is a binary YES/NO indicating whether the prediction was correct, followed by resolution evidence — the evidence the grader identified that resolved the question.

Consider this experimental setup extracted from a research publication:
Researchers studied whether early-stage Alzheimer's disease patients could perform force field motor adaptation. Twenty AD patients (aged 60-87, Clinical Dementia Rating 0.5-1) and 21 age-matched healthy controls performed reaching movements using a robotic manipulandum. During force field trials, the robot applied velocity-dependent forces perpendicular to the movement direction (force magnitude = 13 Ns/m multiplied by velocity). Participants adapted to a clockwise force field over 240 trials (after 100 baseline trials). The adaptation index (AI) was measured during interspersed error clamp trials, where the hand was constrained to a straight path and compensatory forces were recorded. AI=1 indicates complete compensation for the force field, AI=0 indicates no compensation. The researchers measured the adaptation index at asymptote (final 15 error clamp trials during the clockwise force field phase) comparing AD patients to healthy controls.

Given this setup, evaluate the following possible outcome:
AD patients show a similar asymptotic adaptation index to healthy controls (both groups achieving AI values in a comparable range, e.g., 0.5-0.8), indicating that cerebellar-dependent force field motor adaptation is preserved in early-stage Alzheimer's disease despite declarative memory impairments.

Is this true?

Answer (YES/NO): NO